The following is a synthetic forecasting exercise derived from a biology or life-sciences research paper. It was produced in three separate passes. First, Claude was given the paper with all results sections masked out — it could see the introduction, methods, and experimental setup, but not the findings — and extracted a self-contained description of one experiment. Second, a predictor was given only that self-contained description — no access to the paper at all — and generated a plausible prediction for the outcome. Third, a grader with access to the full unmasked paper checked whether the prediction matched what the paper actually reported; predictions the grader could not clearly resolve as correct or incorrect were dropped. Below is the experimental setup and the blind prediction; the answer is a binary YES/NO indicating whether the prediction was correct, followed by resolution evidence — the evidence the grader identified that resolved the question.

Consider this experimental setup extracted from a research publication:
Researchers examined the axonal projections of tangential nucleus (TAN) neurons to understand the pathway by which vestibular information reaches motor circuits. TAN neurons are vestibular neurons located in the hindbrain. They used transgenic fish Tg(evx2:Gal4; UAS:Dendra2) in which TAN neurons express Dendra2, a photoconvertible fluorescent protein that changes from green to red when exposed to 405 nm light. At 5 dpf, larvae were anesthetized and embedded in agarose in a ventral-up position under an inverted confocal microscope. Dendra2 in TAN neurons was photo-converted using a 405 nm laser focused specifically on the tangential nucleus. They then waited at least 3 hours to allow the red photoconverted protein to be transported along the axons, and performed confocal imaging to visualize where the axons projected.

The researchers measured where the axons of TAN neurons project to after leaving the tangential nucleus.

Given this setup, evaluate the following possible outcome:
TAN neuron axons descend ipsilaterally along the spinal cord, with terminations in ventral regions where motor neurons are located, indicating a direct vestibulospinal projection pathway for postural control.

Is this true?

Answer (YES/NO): NO